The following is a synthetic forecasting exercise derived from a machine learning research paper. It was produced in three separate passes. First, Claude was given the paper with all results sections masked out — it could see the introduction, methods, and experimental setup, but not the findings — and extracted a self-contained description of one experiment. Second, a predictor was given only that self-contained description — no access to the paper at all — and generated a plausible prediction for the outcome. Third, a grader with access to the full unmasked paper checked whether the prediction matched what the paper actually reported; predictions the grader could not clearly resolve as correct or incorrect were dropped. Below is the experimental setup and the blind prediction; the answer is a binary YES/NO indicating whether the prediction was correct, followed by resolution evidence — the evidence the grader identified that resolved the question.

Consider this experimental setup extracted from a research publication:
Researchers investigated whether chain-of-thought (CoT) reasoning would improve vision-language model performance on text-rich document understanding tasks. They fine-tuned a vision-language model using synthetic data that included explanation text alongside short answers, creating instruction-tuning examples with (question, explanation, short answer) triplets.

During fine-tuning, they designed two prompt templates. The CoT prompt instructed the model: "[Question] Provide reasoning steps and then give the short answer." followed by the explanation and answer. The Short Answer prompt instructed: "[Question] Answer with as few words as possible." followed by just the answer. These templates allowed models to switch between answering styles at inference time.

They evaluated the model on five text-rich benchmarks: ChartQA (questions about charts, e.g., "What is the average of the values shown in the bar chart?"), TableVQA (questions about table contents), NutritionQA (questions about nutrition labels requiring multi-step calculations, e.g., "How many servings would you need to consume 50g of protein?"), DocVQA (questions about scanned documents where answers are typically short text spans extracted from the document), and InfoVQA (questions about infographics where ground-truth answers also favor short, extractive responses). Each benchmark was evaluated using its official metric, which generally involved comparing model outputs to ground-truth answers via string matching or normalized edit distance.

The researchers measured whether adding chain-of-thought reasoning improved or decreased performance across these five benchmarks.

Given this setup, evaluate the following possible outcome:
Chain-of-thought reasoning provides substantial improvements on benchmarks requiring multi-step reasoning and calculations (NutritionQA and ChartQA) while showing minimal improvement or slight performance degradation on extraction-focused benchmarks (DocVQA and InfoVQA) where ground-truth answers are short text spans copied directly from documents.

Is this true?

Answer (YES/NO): YES